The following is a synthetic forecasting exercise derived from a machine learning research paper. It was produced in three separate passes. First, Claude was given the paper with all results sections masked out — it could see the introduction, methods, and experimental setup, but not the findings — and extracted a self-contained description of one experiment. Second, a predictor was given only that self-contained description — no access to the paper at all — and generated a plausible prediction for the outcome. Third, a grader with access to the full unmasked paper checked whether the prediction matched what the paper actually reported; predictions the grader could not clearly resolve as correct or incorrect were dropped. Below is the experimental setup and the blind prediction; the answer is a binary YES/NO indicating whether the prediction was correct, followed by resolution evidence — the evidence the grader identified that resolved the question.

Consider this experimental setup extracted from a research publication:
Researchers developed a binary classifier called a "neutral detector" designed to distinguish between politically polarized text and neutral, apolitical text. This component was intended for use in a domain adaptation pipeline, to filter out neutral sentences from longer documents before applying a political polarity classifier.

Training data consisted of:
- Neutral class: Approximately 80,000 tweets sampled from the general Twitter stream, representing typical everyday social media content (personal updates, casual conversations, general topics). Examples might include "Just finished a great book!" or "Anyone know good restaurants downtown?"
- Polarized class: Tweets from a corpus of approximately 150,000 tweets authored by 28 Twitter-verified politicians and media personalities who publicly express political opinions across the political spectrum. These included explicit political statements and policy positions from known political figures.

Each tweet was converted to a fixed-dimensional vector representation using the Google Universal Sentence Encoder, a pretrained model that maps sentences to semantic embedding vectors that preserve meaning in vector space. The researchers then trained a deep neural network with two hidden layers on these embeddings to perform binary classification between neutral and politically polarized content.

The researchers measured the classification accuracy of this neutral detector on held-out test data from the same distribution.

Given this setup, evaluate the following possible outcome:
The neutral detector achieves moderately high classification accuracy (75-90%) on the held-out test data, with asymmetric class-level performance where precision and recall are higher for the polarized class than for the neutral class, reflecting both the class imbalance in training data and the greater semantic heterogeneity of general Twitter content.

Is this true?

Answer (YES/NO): NO